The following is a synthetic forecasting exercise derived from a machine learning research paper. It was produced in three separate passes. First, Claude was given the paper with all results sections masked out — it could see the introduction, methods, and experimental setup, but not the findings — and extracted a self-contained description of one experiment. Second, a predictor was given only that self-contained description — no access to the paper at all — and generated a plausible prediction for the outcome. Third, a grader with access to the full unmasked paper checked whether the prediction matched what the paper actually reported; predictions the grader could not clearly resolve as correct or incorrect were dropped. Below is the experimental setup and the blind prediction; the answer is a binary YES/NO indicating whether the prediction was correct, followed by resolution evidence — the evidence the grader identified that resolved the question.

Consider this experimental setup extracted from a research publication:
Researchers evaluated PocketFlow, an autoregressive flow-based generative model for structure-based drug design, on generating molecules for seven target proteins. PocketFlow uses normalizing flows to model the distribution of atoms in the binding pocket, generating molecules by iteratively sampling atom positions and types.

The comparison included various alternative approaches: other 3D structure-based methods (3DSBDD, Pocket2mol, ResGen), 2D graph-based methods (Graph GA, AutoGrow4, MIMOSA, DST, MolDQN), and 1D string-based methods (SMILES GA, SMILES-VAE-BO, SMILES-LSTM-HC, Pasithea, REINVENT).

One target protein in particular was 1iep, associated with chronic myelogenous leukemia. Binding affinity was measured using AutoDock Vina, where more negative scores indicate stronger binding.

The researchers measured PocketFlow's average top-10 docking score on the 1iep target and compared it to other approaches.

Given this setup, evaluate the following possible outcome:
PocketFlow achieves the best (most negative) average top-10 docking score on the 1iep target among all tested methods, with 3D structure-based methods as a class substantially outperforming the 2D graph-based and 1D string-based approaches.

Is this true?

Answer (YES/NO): NO